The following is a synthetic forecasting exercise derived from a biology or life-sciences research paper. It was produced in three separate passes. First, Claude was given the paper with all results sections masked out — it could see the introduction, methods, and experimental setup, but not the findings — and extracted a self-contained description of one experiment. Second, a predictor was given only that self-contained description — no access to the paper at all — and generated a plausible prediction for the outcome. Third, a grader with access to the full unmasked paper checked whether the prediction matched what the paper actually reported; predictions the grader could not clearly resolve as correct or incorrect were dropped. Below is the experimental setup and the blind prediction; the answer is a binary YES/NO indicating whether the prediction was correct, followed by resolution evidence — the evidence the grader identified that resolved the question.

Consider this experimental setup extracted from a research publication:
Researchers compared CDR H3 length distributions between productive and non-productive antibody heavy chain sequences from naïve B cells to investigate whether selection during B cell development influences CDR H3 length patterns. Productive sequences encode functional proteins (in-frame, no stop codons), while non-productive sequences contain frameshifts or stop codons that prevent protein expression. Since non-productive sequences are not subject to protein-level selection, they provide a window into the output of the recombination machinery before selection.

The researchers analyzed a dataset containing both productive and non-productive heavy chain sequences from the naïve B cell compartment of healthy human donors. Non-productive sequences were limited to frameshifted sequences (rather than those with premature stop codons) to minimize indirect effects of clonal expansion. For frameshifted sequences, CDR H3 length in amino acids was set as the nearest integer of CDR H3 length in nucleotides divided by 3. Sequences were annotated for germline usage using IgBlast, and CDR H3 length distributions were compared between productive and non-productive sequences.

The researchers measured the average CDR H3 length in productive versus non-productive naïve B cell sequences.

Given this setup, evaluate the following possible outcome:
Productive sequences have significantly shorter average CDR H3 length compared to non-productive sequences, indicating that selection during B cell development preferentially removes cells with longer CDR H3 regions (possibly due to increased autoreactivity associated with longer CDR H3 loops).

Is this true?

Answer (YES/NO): YES